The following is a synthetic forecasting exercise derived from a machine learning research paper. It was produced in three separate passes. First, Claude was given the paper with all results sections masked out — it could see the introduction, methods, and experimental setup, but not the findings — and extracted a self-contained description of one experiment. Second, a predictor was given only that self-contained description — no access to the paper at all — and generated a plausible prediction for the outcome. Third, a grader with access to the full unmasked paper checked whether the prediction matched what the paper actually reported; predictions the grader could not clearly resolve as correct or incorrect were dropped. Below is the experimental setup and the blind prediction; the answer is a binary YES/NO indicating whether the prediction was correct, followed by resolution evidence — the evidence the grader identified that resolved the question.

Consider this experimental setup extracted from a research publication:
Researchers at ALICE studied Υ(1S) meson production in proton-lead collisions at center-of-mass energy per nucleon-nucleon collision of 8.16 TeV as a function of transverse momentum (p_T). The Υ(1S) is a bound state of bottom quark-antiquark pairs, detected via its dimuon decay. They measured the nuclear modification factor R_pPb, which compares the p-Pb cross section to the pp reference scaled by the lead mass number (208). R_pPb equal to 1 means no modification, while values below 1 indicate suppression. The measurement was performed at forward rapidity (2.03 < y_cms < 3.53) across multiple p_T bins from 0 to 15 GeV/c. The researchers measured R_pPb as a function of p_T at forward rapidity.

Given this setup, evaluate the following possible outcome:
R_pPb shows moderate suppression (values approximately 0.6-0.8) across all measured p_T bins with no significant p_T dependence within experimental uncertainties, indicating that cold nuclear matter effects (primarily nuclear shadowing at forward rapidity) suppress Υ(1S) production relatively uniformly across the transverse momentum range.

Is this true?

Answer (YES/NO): NO